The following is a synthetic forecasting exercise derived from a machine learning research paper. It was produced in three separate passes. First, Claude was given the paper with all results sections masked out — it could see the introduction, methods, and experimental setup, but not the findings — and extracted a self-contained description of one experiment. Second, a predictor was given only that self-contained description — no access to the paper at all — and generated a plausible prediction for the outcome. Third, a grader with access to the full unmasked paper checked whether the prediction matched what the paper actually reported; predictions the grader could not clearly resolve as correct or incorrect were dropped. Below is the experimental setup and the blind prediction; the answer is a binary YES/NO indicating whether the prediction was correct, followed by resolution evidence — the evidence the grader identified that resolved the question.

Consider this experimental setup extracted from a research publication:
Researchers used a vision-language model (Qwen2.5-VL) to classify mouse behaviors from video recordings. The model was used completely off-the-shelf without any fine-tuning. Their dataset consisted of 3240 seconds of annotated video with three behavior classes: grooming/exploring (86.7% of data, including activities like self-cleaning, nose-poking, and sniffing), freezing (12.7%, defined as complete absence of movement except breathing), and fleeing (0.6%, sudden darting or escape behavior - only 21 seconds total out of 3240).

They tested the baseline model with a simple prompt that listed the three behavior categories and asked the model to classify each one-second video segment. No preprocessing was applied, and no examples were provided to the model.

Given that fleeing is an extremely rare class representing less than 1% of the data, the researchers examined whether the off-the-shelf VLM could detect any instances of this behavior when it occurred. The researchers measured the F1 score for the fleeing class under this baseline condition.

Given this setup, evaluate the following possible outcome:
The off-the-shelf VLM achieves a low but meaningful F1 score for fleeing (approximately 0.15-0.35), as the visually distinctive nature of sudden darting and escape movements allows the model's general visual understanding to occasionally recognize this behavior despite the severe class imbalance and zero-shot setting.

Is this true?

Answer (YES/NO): NO